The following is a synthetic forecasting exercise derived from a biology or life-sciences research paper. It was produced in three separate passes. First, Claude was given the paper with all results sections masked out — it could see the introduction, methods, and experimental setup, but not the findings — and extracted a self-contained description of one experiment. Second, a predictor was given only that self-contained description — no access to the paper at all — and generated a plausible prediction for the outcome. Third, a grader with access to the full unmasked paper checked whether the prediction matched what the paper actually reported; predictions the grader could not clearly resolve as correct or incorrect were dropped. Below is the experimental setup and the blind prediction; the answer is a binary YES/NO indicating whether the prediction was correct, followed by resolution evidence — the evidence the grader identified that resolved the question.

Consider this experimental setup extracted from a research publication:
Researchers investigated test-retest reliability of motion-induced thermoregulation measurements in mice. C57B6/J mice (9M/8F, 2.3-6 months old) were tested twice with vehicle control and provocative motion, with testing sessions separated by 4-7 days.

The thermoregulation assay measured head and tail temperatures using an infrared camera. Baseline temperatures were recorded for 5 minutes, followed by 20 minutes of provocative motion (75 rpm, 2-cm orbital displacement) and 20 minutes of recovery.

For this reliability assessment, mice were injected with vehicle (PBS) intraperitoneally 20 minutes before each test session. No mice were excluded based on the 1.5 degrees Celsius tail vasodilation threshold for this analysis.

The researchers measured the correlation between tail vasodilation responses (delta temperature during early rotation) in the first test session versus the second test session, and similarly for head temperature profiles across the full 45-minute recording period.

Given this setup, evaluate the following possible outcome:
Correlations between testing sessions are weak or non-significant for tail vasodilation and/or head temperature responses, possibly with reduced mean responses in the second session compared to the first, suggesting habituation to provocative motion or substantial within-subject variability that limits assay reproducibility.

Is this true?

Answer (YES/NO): NO